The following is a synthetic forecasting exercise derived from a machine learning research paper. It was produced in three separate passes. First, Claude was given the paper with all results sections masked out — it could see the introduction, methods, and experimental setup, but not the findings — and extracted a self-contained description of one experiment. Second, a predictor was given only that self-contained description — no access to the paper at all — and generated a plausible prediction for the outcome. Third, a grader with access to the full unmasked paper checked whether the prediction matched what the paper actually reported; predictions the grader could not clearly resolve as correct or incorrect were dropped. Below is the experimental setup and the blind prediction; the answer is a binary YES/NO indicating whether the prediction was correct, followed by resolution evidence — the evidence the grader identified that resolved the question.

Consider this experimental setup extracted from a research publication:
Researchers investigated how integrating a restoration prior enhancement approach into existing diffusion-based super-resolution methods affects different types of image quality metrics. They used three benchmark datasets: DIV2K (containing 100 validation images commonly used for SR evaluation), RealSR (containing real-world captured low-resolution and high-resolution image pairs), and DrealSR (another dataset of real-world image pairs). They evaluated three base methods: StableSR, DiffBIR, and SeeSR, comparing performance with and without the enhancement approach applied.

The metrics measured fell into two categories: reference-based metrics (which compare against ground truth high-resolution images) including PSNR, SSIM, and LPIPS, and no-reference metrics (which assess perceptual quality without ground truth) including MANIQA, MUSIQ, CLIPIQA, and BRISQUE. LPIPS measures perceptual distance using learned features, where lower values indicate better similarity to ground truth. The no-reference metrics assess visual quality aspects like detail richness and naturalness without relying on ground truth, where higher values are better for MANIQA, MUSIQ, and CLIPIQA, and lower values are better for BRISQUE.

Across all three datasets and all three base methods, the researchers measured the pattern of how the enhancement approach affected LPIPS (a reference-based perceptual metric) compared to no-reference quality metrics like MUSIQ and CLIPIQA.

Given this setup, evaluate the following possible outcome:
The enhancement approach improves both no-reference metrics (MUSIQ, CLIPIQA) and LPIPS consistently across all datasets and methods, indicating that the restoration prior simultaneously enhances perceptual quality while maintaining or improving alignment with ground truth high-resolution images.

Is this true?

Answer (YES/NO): NO